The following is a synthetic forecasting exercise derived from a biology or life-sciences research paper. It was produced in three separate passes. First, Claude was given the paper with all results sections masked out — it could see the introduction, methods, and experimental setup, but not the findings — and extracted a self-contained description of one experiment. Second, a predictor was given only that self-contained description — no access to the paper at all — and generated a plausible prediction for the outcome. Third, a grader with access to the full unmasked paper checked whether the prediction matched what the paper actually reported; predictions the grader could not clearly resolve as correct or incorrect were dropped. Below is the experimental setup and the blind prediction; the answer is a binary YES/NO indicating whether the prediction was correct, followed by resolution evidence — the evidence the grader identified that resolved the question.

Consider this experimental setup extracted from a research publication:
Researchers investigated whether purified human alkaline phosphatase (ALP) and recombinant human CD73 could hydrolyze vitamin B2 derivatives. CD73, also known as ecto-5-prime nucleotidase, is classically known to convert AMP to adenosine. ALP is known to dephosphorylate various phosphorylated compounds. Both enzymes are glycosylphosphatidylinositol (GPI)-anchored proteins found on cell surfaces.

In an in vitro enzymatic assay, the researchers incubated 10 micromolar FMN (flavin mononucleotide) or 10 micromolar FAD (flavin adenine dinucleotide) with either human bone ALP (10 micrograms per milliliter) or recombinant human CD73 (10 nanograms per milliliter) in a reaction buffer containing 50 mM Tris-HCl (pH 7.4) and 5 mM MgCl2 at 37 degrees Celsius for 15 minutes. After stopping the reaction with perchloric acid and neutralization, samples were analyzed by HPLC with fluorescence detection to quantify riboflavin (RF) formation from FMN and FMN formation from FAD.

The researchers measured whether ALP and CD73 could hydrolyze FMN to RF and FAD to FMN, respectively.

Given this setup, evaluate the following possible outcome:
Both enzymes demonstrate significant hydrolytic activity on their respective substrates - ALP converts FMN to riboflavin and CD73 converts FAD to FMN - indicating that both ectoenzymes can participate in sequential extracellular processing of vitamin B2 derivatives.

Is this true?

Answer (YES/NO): YES